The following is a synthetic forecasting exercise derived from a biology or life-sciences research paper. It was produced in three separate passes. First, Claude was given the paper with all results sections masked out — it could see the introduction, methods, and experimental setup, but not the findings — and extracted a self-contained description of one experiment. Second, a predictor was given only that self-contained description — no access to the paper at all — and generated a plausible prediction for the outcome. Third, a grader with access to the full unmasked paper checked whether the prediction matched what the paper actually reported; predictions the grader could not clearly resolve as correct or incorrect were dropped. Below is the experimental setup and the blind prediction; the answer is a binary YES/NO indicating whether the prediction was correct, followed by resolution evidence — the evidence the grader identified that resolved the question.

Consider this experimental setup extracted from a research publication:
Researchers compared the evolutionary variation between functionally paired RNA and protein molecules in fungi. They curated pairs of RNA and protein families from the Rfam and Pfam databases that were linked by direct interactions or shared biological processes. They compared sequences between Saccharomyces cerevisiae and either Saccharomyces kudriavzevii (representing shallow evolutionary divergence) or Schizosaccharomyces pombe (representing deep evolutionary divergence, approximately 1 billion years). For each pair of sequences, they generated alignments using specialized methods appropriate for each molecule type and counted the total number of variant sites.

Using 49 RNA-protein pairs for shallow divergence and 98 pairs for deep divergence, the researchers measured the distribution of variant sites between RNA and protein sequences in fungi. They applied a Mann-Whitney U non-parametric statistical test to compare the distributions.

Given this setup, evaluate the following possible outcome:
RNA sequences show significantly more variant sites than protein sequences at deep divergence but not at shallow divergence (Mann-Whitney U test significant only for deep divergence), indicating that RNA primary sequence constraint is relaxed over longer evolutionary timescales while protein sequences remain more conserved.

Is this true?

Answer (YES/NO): NO